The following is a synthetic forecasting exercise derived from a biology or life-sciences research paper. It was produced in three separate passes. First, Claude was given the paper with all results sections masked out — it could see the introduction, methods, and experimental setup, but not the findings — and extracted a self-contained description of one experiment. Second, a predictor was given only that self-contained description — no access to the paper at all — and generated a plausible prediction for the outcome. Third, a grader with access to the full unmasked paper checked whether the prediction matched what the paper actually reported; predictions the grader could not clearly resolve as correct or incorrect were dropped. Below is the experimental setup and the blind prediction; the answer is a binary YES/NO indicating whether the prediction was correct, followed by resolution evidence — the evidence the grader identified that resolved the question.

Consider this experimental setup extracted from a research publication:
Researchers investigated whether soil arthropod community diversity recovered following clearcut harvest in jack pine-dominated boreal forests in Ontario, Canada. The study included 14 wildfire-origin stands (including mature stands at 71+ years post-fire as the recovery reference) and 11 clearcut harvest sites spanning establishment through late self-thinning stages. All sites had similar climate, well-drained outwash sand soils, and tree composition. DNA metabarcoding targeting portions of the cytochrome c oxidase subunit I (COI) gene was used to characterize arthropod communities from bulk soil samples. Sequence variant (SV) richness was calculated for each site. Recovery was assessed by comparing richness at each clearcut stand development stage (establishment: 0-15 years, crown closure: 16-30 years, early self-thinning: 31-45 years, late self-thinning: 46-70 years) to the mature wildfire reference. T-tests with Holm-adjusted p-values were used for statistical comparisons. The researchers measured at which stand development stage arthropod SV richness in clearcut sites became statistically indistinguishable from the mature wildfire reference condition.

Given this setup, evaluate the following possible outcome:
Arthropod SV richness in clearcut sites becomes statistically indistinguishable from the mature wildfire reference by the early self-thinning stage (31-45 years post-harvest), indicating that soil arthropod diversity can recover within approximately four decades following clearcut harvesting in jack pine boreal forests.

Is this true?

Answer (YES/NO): NO